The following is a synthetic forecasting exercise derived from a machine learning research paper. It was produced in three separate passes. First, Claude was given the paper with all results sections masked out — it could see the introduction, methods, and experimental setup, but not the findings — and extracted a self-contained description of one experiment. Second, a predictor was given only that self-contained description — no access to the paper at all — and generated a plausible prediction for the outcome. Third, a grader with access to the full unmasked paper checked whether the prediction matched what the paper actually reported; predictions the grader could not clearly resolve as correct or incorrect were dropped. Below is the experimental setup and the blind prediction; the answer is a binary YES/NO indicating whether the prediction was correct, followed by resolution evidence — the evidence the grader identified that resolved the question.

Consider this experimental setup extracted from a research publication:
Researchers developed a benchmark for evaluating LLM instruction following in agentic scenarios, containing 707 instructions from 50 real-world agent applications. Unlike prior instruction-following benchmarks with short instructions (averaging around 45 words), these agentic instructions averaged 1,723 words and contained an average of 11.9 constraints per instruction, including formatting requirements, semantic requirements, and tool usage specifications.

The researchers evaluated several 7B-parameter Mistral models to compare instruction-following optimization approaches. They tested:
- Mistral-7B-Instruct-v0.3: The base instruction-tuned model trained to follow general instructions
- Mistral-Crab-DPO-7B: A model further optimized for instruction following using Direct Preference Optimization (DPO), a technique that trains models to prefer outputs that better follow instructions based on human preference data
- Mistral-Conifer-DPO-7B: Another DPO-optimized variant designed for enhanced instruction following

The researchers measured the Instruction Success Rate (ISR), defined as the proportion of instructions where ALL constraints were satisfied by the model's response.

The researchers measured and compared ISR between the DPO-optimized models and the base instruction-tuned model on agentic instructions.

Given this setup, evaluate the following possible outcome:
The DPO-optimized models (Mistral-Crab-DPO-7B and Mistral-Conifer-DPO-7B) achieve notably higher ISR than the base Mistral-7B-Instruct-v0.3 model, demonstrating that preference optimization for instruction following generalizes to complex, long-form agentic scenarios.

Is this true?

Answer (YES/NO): NO